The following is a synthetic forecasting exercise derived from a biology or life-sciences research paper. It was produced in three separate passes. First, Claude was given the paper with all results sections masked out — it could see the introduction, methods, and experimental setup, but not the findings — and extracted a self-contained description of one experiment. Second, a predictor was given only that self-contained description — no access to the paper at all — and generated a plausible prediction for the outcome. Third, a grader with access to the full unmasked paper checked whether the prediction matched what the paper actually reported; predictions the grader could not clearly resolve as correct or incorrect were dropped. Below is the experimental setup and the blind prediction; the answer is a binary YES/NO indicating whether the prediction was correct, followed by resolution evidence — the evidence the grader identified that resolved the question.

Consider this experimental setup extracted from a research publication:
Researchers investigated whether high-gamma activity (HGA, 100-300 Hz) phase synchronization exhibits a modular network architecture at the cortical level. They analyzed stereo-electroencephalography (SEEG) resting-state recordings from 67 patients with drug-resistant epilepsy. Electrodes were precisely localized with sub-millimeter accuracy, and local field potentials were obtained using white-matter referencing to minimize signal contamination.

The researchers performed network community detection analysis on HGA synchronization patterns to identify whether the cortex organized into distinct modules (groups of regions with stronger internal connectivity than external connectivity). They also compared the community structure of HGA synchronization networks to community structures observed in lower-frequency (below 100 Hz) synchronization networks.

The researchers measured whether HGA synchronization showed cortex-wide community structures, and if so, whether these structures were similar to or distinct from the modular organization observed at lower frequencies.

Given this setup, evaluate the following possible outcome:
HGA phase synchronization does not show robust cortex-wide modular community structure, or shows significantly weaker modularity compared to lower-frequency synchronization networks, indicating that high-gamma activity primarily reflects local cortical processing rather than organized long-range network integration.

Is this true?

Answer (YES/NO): NO